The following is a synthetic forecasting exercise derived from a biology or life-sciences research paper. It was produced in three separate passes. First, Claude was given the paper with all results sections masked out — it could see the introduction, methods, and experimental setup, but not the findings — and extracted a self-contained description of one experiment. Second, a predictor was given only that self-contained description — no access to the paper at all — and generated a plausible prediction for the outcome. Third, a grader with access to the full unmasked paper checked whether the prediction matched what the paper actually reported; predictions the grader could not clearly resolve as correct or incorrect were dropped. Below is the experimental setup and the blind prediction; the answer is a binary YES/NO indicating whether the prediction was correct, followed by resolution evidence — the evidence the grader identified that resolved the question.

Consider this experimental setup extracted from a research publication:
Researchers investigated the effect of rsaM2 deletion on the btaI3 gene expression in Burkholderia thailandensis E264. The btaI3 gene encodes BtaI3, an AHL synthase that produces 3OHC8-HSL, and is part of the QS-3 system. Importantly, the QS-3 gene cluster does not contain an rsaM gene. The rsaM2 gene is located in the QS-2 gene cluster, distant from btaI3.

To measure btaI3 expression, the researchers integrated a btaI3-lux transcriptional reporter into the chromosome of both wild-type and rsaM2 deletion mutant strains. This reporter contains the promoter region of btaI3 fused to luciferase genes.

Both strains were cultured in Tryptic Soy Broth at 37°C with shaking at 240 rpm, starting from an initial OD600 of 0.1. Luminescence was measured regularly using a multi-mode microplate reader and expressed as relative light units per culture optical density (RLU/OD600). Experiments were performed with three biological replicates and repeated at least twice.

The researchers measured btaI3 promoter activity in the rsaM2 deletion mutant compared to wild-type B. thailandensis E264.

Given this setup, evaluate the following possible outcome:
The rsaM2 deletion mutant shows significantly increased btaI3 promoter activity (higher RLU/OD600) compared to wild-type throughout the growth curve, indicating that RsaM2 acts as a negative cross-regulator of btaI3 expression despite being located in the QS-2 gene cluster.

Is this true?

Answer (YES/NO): NO